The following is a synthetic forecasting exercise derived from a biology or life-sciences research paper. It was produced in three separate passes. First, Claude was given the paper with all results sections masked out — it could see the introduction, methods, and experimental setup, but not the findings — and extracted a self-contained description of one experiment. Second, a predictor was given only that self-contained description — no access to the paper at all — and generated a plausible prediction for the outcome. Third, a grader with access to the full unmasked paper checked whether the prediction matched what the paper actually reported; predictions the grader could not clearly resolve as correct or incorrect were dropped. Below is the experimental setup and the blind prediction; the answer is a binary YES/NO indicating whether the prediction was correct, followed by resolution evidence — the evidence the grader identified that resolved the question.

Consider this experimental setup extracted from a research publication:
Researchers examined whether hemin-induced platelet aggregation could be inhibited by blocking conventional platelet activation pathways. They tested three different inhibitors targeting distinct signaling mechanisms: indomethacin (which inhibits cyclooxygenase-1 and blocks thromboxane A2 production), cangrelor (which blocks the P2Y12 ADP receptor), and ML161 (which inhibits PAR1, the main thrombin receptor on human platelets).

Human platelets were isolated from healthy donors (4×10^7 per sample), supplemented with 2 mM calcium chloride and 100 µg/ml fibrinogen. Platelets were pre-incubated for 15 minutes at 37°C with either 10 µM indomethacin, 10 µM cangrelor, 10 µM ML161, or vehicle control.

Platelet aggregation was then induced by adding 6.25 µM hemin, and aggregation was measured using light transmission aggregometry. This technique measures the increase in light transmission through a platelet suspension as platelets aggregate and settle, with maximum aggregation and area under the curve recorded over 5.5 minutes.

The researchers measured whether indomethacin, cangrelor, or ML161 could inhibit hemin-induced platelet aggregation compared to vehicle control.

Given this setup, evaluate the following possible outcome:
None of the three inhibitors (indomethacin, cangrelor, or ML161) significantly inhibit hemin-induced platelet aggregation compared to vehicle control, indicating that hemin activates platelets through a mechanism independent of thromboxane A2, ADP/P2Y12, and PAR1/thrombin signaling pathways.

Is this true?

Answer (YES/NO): YES